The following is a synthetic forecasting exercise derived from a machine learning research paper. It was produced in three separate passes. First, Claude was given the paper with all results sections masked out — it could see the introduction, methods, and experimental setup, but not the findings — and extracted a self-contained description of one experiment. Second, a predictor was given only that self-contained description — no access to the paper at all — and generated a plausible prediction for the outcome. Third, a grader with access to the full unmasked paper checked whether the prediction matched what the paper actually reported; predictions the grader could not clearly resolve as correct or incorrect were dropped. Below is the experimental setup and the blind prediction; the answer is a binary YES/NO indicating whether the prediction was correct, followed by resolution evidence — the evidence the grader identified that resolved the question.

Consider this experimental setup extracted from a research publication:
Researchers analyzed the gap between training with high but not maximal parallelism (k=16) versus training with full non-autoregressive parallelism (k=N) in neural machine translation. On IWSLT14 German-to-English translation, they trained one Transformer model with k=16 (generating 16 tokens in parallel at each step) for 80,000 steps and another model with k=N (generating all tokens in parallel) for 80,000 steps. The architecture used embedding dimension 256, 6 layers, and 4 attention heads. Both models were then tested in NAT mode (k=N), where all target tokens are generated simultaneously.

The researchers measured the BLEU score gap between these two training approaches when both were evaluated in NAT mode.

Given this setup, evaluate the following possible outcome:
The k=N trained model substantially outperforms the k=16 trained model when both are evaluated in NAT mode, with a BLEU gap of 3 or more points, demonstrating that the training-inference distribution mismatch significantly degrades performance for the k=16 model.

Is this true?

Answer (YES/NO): NO